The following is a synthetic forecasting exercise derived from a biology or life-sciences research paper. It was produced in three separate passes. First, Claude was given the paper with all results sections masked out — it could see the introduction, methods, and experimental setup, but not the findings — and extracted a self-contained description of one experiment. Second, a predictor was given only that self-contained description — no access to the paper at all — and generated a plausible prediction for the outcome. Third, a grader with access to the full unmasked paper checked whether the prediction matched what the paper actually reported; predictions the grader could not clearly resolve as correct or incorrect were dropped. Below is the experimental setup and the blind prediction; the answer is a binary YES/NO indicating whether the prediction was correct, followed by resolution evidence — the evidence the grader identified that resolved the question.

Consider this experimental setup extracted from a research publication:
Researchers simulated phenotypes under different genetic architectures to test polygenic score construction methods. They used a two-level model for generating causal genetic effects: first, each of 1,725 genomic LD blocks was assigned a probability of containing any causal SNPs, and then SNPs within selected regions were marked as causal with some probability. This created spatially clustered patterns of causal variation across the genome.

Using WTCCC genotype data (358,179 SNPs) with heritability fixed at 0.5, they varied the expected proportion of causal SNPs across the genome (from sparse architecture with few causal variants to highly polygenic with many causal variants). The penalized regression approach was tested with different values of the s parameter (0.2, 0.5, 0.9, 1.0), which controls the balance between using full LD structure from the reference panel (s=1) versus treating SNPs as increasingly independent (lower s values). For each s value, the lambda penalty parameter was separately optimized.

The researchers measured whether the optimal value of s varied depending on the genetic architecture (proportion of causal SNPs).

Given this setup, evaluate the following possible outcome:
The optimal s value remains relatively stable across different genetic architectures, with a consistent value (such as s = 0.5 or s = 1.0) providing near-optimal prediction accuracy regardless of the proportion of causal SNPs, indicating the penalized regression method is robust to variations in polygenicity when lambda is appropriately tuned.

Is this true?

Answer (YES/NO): NO